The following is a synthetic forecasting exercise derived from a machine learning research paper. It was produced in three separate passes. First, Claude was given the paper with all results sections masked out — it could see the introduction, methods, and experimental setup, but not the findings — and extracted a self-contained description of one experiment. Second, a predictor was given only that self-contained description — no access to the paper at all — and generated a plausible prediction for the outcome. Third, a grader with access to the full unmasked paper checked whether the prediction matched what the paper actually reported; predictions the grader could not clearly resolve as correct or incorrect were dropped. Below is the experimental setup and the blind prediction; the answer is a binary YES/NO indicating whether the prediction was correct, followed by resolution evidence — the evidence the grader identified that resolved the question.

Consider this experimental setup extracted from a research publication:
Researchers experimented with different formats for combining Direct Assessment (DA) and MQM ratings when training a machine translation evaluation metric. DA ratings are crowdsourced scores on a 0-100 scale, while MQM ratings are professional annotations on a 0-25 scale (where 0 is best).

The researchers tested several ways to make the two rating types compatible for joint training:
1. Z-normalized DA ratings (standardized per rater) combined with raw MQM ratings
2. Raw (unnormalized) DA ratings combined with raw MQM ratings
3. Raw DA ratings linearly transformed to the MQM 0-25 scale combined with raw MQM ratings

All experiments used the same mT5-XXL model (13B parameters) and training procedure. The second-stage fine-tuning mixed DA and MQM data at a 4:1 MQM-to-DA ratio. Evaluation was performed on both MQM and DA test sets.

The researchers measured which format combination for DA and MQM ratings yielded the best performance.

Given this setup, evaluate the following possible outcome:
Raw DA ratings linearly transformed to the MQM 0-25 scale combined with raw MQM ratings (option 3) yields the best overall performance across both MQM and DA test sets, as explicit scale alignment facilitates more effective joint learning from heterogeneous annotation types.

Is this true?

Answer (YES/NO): YES